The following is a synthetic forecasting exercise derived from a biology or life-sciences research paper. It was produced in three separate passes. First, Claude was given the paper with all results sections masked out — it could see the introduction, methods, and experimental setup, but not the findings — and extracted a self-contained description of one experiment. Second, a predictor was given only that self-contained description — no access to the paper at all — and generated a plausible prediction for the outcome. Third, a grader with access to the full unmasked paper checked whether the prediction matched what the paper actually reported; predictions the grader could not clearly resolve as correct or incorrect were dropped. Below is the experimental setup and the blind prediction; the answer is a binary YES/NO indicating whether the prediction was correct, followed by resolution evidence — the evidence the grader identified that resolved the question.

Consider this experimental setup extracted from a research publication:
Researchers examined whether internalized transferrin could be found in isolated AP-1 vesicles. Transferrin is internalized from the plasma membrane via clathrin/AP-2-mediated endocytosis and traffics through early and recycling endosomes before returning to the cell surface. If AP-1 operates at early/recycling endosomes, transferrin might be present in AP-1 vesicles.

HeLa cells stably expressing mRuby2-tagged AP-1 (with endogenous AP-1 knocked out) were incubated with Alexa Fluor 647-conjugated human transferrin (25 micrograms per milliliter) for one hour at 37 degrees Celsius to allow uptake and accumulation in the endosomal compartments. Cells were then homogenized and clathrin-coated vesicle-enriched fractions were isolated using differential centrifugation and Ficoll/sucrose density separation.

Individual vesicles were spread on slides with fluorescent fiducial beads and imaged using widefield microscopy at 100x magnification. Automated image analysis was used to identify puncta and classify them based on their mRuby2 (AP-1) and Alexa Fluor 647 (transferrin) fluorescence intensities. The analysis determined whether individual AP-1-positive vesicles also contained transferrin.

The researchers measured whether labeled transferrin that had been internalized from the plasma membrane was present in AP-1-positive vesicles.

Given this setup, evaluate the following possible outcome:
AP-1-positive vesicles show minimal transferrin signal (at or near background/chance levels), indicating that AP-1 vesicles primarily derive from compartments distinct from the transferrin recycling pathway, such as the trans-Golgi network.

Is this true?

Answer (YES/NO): NO